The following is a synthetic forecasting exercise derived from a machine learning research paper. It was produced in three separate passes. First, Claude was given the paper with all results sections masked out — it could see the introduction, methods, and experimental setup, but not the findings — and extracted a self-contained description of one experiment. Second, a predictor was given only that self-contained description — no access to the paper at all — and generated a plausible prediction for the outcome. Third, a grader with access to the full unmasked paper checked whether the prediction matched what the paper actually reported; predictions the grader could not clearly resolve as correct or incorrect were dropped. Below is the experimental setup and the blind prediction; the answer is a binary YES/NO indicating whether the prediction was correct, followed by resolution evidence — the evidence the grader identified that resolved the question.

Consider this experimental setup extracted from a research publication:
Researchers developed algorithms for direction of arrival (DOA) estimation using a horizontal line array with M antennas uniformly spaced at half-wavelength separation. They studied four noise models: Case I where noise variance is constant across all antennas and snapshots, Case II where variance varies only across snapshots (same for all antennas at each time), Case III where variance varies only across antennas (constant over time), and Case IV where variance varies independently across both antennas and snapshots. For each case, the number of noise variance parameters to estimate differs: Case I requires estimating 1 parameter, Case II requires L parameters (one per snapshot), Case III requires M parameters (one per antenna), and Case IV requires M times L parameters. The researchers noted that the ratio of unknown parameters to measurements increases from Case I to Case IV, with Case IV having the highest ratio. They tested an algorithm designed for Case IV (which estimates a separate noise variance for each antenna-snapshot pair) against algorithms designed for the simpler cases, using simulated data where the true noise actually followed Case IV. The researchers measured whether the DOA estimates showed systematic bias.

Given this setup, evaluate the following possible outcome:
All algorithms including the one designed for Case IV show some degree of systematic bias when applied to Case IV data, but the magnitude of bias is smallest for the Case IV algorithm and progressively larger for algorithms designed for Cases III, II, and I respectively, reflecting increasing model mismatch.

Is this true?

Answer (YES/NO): NO